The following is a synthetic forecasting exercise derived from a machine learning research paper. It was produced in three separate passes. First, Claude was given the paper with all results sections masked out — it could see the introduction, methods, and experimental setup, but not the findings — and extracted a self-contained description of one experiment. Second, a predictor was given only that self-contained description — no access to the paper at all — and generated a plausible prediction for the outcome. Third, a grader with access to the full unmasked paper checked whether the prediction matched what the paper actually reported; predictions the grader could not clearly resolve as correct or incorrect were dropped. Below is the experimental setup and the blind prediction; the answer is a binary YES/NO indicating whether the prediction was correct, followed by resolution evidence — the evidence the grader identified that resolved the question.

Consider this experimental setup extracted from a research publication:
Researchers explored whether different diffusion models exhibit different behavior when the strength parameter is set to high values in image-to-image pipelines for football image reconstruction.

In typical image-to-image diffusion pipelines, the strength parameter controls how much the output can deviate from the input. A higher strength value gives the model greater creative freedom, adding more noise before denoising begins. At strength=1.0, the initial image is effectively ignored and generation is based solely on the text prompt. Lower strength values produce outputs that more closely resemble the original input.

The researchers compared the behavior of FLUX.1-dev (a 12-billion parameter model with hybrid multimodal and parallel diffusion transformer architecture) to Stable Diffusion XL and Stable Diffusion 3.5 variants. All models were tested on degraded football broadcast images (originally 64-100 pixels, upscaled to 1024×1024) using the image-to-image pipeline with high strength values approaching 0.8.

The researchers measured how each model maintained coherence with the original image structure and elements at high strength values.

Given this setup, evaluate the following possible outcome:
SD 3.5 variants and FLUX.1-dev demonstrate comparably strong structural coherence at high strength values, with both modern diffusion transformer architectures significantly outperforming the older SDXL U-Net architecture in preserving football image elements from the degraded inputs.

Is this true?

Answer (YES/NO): NO